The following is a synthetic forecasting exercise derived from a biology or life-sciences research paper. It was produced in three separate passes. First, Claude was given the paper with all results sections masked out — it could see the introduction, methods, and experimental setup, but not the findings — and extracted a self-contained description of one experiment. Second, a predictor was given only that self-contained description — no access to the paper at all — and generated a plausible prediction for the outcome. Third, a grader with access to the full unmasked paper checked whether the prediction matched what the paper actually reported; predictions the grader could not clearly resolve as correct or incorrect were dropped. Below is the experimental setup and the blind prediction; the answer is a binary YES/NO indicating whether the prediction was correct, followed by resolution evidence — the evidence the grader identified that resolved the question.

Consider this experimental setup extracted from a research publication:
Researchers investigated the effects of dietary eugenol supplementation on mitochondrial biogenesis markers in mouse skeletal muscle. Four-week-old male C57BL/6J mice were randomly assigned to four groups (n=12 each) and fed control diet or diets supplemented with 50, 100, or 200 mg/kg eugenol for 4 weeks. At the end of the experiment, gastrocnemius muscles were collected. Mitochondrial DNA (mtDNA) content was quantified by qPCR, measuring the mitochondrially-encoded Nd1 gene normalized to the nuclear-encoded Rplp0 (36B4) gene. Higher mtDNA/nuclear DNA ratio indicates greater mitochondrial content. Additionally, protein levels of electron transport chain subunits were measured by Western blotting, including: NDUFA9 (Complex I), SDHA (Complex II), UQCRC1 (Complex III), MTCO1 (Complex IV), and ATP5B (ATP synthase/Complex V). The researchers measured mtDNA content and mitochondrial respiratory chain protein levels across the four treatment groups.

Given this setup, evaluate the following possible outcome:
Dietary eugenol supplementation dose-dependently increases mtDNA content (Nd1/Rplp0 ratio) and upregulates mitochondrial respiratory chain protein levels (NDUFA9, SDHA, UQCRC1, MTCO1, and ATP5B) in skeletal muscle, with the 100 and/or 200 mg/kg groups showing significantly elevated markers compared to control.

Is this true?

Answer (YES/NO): NO